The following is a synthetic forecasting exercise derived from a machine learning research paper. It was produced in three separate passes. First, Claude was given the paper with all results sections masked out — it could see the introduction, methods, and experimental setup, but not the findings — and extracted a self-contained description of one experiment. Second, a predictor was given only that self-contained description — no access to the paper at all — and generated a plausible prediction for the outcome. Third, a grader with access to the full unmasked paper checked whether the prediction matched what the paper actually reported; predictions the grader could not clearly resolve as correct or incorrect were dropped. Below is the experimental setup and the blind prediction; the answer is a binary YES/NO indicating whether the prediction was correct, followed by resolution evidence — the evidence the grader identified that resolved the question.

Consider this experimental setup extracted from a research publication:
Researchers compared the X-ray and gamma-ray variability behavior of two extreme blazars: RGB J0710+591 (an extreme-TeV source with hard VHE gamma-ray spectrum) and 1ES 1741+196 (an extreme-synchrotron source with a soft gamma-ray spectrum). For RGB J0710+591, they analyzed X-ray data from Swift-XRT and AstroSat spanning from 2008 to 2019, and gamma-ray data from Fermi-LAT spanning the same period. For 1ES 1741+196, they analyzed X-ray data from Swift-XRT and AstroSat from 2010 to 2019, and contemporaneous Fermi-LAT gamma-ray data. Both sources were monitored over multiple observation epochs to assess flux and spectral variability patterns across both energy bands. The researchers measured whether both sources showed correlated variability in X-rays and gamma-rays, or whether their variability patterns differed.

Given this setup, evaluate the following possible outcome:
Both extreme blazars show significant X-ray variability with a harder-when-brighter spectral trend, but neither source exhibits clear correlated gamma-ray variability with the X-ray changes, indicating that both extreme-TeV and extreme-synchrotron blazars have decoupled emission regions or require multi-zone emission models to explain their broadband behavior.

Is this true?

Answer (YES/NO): NO